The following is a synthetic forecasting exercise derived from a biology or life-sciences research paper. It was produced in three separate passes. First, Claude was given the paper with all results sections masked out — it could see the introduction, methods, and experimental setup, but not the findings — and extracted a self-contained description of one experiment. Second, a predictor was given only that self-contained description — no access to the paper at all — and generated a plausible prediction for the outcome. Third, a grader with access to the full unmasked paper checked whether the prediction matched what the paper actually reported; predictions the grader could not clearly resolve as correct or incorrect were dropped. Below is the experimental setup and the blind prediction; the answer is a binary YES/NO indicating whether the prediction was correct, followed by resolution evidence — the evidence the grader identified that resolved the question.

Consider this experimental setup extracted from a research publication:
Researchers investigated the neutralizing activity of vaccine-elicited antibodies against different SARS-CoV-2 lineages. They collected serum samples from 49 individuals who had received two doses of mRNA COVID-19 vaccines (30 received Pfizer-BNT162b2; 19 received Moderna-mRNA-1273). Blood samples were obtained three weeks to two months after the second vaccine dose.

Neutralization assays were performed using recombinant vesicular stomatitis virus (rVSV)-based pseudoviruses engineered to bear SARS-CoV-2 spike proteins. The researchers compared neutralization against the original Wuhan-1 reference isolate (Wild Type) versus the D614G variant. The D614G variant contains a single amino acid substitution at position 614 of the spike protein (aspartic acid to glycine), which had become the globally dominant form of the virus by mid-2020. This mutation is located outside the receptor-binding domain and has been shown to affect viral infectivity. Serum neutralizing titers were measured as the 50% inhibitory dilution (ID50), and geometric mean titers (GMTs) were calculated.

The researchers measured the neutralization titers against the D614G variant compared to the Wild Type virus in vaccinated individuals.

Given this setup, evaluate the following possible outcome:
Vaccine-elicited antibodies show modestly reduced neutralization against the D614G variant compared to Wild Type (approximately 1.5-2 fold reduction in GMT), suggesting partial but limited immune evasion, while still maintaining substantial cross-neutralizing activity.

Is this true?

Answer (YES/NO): NO